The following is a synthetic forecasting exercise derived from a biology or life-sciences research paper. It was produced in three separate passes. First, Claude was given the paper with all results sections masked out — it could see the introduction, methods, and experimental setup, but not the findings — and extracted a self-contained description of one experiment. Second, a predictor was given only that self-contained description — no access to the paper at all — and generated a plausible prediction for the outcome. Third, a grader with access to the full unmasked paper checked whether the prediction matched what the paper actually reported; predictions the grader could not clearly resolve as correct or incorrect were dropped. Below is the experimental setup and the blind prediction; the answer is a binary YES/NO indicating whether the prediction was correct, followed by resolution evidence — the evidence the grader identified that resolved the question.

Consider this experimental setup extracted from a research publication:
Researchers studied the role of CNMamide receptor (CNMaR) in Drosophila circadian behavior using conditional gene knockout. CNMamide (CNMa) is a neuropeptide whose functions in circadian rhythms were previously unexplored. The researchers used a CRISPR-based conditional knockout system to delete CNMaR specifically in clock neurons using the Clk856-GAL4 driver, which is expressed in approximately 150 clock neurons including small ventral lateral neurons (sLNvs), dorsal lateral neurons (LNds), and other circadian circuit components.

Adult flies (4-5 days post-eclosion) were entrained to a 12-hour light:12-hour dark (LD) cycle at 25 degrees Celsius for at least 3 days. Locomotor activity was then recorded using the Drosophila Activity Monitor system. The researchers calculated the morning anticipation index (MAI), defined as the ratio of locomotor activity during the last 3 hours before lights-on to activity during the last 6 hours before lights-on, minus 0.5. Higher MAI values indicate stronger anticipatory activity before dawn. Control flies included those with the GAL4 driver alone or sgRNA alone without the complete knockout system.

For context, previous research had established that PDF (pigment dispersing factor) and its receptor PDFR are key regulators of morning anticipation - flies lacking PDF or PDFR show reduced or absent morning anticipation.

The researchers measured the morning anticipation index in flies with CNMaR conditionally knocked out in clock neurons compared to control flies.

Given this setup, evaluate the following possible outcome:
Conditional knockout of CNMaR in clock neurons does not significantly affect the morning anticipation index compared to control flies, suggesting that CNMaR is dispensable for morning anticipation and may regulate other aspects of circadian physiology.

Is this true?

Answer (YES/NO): YES